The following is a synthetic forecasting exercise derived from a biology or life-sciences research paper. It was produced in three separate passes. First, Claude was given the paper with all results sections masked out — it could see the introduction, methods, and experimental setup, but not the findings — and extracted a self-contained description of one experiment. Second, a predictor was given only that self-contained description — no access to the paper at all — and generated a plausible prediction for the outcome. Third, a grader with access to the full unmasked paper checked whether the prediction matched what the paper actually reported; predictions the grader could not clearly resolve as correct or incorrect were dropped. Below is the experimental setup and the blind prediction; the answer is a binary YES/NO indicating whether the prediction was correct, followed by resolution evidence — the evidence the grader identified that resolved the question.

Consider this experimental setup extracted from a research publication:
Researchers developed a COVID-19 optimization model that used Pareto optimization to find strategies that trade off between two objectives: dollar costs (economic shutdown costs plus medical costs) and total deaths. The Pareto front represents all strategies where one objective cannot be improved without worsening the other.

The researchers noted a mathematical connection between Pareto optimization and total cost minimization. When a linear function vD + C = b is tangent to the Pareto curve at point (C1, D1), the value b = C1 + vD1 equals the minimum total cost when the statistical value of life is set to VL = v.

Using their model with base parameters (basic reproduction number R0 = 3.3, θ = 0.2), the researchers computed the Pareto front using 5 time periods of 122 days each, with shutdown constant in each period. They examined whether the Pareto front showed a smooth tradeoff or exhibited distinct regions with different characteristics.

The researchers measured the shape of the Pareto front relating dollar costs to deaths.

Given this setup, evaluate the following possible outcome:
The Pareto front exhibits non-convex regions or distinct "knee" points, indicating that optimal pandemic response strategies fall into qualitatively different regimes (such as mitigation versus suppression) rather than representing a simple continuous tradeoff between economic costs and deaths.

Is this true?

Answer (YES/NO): YES